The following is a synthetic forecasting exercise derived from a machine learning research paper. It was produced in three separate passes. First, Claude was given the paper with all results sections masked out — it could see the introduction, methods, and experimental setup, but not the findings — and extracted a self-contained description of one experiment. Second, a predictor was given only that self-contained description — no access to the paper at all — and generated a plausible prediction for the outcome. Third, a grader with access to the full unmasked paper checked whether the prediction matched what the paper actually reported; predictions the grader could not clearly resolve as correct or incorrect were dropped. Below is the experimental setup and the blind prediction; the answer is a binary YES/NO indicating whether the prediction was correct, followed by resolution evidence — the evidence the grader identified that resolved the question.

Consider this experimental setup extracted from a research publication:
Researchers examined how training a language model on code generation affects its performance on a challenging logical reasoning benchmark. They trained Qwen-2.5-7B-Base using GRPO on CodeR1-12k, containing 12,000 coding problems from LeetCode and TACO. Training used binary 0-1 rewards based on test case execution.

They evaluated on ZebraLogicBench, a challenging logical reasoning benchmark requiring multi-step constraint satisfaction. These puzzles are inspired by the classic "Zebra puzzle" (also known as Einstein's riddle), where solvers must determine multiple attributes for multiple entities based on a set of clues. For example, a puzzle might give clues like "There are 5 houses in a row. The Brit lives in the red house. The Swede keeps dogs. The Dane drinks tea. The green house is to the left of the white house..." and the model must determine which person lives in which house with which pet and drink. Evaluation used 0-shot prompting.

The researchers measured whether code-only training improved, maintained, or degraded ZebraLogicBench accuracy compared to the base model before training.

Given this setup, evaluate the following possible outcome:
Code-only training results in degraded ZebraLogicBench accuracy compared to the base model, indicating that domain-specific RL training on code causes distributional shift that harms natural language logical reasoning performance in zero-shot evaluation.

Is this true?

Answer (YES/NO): NO